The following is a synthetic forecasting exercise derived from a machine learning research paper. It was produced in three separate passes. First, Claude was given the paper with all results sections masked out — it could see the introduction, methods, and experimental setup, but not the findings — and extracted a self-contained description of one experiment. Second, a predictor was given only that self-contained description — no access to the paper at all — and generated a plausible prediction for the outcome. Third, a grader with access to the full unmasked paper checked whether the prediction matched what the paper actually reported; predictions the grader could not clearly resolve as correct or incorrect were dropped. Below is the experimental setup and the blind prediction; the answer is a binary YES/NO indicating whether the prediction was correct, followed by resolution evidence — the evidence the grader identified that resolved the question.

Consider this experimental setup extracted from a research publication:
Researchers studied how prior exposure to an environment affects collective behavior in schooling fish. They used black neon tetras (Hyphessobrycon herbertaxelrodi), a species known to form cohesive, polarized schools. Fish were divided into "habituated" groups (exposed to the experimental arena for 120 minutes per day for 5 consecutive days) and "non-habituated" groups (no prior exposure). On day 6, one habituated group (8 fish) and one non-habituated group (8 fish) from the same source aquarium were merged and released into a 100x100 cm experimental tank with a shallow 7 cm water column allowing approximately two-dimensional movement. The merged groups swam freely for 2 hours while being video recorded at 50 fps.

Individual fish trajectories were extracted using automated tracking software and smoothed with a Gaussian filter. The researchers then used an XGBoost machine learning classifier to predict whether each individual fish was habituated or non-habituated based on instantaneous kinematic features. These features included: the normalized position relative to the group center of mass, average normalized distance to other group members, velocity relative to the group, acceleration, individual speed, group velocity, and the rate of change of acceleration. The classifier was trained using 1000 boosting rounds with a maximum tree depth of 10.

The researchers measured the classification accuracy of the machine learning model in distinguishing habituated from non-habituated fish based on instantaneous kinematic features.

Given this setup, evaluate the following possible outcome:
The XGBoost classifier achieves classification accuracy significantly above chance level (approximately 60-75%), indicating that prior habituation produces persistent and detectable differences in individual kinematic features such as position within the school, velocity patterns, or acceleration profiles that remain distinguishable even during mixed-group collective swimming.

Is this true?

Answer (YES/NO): NO